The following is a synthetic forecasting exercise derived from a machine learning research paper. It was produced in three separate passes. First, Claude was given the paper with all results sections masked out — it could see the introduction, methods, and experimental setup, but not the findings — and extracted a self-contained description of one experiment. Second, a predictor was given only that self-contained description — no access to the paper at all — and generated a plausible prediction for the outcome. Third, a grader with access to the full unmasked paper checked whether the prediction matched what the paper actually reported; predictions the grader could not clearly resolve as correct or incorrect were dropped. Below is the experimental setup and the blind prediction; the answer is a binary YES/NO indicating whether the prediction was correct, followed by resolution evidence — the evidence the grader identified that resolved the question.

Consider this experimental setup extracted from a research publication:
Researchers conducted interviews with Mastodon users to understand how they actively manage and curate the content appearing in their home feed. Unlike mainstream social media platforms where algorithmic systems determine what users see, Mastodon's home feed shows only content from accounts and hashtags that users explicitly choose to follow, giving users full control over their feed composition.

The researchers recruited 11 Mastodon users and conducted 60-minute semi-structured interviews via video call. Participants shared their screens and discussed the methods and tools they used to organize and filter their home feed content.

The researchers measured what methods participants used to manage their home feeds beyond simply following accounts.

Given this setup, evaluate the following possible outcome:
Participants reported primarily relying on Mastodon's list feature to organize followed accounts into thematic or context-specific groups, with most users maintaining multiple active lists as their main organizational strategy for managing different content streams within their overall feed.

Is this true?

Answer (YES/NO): NO